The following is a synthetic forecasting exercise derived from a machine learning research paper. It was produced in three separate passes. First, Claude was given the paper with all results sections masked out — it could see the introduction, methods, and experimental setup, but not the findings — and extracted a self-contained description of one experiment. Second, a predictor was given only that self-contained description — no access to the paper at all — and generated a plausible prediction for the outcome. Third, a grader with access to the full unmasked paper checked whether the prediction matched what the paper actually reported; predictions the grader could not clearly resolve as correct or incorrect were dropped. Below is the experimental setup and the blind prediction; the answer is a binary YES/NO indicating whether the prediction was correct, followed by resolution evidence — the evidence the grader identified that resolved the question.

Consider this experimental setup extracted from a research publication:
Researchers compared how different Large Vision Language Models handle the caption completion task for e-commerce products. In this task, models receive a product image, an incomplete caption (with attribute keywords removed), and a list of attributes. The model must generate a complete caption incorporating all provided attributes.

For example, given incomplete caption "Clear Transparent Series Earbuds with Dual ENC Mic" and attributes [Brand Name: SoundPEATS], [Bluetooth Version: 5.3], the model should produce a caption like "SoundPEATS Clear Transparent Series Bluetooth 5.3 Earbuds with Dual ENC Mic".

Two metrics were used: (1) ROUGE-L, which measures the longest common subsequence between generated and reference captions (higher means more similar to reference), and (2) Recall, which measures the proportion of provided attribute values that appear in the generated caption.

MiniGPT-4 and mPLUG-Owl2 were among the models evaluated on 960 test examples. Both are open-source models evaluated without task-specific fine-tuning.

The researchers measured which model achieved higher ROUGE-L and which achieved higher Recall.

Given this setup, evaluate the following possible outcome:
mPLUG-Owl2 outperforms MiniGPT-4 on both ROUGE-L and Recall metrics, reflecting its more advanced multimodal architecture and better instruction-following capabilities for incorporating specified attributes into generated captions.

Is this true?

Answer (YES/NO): NO